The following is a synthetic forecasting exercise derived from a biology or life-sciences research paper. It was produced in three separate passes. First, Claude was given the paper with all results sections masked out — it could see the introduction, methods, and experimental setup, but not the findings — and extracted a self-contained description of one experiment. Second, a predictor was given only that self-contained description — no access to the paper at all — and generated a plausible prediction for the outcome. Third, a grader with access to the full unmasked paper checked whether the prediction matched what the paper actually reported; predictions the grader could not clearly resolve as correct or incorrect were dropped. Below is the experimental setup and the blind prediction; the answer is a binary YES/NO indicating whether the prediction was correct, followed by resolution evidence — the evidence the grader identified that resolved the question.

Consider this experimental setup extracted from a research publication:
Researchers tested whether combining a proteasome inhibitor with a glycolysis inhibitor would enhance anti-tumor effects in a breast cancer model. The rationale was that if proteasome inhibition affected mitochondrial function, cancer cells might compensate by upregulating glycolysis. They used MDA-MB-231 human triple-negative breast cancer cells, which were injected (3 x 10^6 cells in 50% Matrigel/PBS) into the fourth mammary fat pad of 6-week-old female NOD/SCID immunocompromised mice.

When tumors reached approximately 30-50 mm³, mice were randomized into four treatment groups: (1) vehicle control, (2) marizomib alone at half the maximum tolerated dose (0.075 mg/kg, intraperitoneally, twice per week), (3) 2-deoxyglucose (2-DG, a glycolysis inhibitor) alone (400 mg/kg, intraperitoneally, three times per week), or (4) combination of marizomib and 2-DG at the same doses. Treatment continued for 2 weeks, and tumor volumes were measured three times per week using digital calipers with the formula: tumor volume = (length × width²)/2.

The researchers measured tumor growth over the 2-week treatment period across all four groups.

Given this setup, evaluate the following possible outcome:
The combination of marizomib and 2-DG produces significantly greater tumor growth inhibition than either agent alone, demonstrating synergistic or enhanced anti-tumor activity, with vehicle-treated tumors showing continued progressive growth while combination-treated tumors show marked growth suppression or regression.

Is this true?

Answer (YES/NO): YES